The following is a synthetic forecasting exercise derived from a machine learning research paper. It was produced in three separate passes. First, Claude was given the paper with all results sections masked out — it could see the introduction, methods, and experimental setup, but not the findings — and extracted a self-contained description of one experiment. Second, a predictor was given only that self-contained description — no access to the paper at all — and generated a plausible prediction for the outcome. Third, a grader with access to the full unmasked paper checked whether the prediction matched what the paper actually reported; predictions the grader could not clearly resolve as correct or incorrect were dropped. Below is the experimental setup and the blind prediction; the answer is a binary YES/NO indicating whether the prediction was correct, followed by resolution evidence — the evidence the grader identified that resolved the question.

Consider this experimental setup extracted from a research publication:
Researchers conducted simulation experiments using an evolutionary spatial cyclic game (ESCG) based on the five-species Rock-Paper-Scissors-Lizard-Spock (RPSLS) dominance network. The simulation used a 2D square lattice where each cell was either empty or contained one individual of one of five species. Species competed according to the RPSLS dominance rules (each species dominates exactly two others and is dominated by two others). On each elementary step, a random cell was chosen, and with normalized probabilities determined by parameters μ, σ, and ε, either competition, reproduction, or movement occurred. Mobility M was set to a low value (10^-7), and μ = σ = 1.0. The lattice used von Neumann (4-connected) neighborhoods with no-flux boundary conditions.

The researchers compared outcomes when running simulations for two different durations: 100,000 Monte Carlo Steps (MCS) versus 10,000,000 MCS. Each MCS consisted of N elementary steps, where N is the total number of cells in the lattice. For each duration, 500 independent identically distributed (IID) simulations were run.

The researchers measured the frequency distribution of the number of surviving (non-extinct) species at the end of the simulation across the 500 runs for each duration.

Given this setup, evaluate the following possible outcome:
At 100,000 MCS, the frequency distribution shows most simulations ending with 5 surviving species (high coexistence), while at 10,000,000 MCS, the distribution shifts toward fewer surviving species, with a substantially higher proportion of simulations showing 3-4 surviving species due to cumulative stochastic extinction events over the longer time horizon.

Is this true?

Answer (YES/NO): NO